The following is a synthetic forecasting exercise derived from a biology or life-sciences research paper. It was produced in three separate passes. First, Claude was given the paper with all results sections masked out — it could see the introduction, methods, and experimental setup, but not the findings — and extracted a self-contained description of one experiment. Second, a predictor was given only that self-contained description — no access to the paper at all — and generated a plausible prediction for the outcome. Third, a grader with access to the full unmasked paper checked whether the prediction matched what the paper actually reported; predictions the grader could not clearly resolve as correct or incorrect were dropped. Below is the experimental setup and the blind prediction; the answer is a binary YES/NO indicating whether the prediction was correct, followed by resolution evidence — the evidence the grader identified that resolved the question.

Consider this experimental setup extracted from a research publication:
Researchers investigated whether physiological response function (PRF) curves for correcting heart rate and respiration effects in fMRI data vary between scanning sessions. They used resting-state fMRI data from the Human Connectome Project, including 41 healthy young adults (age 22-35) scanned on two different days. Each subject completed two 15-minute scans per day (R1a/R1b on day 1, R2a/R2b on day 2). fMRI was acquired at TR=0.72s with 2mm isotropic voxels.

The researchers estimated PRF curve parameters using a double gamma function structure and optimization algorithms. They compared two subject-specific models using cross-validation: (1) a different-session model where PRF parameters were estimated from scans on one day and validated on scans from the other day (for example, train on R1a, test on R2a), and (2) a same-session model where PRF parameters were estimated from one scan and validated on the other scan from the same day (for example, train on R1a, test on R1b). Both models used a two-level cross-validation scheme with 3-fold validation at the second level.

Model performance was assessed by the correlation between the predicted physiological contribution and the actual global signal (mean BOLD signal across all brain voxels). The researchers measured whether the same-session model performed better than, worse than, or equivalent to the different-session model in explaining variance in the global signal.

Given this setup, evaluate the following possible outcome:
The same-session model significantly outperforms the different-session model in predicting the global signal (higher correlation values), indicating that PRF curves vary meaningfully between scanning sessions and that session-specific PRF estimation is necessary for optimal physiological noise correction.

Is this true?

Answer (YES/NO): YES